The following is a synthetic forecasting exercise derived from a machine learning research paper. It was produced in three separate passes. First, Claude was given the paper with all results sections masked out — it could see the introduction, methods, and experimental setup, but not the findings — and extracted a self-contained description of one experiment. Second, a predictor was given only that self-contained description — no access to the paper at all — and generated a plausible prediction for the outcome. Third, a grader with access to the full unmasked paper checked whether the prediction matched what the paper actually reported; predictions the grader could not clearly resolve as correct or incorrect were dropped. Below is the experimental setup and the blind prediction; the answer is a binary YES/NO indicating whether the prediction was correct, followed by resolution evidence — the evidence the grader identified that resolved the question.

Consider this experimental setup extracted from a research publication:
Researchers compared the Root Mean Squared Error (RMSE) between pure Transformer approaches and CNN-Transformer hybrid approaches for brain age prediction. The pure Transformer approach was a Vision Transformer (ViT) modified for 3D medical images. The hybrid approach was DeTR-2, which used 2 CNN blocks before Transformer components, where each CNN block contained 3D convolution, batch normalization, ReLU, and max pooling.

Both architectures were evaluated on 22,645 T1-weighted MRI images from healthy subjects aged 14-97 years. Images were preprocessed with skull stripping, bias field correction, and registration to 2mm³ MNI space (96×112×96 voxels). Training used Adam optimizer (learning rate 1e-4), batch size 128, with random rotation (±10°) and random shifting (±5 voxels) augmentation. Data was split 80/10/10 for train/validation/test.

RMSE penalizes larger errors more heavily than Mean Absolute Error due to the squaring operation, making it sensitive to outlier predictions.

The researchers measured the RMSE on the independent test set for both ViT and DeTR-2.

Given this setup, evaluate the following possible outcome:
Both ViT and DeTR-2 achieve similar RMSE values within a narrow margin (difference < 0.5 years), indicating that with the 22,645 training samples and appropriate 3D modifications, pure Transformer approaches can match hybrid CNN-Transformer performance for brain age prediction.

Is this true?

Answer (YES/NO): NO